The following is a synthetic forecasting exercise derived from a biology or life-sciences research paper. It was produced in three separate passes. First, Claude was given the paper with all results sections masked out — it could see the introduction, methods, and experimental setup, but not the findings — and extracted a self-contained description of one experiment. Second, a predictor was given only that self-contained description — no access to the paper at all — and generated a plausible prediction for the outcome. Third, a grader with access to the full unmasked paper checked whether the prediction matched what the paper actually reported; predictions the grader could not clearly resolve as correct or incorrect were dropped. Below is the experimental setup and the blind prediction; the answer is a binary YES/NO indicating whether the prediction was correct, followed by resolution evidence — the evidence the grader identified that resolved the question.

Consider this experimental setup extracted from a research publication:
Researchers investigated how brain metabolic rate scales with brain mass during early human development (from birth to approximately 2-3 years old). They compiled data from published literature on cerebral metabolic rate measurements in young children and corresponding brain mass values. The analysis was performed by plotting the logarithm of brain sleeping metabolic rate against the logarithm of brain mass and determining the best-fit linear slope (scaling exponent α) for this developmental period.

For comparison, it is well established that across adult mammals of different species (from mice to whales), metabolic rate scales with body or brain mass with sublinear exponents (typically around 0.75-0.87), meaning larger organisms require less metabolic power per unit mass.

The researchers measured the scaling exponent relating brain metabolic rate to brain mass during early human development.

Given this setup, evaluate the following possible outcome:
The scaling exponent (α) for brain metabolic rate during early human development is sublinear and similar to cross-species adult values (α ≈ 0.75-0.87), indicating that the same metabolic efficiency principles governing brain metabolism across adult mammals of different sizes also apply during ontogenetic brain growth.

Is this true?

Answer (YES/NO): NO